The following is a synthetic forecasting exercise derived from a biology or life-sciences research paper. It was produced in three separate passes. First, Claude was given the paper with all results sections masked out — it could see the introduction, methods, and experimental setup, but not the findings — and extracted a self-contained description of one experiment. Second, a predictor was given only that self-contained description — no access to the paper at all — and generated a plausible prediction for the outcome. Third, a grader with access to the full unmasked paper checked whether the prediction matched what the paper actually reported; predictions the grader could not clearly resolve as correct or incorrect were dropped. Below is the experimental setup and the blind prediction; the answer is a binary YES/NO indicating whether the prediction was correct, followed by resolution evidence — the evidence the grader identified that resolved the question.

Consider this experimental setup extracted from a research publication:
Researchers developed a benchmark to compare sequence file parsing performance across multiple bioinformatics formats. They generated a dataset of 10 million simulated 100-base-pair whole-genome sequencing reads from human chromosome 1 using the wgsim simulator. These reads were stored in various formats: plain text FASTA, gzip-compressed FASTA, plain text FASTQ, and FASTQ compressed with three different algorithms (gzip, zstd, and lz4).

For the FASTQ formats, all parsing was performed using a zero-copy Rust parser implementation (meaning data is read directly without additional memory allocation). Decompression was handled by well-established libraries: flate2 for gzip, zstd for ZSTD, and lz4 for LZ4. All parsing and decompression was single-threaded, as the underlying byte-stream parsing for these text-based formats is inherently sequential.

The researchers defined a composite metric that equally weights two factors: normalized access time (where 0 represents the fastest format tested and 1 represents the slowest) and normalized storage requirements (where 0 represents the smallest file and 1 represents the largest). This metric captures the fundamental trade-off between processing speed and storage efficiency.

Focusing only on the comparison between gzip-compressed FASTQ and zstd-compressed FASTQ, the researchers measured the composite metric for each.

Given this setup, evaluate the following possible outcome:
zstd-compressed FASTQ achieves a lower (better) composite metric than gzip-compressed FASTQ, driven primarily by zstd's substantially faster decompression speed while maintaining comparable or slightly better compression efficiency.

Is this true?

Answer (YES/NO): YES